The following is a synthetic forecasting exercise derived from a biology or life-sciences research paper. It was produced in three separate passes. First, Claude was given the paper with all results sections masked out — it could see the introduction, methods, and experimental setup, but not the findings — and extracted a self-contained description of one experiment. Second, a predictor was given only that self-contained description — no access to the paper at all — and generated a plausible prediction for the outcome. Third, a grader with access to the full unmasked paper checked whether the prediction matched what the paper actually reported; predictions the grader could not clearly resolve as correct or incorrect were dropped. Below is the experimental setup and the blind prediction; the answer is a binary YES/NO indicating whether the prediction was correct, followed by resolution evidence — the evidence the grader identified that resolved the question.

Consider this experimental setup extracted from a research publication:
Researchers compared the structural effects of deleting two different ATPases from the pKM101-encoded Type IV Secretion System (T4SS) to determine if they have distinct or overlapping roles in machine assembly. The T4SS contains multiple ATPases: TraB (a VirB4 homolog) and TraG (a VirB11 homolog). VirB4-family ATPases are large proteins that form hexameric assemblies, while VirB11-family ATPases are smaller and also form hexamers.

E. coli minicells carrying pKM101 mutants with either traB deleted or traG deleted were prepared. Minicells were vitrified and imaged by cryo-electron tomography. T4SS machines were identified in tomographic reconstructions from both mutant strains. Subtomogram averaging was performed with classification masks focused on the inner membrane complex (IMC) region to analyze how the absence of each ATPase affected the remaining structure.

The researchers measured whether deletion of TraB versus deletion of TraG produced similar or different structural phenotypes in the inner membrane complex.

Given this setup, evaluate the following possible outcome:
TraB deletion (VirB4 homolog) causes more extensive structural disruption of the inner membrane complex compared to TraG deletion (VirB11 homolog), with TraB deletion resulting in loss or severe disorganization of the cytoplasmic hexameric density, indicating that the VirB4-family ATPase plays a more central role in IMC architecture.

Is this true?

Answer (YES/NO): YES